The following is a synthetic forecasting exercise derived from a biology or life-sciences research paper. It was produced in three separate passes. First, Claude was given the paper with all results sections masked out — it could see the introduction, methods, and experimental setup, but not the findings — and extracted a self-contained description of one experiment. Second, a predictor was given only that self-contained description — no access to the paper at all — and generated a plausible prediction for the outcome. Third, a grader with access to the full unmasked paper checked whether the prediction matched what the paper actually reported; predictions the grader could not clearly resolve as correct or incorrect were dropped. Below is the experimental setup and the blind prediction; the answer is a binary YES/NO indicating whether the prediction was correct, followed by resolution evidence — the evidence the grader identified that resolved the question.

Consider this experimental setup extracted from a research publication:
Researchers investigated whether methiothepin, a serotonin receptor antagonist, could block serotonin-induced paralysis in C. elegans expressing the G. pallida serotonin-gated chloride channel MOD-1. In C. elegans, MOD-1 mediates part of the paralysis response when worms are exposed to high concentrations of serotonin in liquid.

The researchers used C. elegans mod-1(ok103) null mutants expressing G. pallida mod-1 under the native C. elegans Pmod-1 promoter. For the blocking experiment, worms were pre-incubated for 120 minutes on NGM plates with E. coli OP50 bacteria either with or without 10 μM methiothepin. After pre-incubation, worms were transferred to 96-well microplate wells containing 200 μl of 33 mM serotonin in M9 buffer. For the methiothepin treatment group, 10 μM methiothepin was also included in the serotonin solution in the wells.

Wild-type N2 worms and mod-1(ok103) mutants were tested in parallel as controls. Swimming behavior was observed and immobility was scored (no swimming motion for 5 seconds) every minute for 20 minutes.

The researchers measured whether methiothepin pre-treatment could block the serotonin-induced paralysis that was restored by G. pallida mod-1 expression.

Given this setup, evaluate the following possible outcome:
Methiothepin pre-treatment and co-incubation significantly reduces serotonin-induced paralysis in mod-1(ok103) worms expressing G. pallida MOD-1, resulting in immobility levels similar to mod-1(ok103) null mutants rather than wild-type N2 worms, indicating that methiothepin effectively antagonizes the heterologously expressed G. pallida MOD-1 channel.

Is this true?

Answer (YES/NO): YES